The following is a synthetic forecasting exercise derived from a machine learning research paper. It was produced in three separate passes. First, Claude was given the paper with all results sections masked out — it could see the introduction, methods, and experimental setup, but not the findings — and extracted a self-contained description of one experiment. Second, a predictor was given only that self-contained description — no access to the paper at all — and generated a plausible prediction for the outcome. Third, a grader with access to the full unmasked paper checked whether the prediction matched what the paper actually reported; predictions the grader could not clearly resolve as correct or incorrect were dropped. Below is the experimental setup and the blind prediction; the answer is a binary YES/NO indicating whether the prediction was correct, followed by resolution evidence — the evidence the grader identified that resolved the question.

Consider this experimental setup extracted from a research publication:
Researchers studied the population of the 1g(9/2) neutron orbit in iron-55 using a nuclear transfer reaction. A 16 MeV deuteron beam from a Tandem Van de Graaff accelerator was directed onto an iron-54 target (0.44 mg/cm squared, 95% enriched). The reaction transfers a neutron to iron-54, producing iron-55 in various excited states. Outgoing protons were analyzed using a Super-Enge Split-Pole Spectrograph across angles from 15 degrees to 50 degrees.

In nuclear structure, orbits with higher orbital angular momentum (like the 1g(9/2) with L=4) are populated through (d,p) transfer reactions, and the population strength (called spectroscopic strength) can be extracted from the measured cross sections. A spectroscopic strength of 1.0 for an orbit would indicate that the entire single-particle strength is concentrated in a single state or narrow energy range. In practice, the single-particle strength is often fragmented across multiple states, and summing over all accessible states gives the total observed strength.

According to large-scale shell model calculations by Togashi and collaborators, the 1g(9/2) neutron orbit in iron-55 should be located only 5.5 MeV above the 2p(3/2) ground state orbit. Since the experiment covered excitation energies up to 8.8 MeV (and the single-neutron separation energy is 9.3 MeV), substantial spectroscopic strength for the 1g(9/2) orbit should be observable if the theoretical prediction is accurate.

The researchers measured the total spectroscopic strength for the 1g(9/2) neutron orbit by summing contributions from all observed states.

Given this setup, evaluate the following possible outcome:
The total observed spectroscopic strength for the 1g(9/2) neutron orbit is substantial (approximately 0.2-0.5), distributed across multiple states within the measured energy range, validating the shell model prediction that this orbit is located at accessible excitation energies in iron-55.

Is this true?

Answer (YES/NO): NO